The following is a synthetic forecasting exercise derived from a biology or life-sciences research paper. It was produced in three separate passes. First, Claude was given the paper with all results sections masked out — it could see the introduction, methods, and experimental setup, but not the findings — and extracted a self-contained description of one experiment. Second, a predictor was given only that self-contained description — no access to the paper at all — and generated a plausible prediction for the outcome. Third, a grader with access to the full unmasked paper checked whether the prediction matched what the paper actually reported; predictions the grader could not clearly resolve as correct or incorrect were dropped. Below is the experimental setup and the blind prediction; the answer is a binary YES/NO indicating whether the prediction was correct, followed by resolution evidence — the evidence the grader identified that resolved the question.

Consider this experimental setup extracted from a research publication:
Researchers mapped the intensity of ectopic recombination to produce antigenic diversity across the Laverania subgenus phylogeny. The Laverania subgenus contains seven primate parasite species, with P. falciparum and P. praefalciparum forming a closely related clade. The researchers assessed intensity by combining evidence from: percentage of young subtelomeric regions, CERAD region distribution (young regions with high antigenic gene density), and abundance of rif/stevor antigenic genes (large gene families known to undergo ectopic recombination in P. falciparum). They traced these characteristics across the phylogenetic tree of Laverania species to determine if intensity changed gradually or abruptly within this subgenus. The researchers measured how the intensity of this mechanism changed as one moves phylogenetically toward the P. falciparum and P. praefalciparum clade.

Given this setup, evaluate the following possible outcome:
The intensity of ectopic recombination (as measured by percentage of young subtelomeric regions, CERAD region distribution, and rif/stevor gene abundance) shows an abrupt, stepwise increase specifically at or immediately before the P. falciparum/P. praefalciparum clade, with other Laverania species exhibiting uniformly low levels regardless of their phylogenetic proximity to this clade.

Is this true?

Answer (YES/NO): NO